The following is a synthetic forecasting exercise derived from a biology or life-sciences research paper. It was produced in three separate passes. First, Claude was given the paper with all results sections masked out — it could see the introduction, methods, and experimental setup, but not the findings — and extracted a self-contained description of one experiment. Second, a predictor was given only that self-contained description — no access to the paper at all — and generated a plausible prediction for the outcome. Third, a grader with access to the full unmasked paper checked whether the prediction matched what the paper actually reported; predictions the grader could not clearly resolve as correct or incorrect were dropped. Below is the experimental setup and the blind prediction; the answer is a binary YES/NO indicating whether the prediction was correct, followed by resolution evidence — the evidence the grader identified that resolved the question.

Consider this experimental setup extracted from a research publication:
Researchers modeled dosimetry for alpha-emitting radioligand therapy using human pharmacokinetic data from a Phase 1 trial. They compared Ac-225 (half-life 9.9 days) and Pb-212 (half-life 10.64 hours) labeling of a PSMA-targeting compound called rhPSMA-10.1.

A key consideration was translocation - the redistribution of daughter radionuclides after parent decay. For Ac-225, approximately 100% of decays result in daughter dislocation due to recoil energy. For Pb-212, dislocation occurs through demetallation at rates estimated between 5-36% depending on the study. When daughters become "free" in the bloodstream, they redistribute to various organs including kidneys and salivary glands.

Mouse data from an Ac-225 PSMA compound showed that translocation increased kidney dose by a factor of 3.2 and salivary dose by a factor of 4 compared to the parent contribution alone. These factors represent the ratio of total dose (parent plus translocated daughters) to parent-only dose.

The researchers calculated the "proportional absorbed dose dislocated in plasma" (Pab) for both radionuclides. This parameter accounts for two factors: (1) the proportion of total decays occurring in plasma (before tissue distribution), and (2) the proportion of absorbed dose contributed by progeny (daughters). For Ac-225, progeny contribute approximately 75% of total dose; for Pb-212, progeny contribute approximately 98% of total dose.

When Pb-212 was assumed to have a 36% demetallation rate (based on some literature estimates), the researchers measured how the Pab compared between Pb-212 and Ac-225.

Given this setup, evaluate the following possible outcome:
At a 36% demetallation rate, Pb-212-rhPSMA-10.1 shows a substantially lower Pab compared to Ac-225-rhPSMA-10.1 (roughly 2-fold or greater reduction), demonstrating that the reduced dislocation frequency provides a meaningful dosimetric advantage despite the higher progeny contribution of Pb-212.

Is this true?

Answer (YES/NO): NO